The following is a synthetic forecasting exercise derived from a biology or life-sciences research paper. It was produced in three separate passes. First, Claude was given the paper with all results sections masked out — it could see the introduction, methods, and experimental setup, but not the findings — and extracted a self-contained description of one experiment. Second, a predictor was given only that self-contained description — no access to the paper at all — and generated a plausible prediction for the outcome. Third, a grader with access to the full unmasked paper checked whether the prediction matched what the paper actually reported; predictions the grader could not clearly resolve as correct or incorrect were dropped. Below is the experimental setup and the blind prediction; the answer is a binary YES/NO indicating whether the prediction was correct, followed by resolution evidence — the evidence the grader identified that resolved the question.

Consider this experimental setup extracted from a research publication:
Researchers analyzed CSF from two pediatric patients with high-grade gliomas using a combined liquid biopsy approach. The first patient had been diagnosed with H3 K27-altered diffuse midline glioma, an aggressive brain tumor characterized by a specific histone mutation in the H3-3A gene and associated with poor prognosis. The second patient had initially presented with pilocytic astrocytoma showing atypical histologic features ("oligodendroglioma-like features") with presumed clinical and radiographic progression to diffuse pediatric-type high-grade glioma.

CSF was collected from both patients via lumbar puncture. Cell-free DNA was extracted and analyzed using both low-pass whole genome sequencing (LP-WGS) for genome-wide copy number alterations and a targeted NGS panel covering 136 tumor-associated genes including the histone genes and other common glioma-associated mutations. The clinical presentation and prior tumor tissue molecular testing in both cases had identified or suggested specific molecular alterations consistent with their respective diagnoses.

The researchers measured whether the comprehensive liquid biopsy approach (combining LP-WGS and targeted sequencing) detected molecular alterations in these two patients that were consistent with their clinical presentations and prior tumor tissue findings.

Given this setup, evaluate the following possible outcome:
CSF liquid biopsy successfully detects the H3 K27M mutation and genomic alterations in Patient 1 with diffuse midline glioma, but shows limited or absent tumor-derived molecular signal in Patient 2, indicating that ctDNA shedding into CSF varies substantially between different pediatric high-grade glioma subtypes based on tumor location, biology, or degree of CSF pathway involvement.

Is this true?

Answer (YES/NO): NO